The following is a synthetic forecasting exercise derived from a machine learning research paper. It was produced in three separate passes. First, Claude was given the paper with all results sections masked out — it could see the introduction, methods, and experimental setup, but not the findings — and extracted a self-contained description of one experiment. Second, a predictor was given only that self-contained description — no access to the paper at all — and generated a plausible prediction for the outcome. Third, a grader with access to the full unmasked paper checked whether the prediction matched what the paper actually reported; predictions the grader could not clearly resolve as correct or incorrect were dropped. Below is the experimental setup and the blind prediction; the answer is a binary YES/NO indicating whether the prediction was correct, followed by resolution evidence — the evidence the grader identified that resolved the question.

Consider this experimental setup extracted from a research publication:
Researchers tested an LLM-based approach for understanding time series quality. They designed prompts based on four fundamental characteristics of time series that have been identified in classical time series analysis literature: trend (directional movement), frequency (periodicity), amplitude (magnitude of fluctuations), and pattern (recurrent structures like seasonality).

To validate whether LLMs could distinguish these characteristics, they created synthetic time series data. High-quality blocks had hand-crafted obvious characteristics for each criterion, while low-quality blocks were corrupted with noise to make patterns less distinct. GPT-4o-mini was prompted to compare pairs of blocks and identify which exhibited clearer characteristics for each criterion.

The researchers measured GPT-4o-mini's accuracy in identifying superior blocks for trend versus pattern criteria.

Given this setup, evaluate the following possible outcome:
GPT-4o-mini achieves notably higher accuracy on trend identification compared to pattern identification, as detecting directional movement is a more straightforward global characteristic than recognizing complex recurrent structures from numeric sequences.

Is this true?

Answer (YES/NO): NO